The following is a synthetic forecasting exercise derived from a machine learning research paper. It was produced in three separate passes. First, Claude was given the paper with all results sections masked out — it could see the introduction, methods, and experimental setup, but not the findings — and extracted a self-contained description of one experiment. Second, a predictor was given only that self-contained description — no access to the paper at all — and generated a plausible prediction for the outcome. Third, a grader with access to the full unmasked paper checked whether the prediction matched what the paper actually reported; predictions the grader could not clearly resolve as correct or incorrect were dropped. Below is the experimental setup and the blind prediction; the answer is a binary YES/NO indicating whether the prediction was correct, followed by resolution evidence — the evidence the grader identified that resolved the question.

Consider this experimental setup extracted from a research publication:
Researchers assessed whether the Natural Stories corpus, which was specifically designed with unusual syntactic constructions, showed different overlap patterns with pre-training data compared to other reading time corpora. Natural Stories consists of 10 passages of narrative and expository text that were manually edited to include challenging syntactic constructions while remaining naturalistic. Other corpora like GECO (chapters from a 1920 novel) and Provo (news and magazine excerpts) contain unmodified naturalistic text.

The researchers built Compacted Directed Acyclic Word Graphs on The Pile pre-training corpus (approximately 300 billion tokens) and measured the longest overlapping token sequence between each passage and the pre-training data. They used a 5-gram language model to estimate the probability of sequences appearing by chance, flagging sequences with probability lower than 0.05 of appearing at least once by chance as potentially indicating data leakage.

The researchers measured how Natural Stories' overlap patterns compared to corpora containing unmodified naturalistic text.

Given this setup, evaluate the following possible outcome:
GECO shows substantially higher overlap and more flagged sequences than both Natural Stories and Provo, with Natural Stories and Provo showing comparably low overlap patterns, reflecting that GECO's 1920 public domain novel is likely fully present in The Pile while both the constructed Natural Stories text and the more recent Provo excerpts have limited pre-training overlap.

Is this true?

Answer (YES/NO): NO